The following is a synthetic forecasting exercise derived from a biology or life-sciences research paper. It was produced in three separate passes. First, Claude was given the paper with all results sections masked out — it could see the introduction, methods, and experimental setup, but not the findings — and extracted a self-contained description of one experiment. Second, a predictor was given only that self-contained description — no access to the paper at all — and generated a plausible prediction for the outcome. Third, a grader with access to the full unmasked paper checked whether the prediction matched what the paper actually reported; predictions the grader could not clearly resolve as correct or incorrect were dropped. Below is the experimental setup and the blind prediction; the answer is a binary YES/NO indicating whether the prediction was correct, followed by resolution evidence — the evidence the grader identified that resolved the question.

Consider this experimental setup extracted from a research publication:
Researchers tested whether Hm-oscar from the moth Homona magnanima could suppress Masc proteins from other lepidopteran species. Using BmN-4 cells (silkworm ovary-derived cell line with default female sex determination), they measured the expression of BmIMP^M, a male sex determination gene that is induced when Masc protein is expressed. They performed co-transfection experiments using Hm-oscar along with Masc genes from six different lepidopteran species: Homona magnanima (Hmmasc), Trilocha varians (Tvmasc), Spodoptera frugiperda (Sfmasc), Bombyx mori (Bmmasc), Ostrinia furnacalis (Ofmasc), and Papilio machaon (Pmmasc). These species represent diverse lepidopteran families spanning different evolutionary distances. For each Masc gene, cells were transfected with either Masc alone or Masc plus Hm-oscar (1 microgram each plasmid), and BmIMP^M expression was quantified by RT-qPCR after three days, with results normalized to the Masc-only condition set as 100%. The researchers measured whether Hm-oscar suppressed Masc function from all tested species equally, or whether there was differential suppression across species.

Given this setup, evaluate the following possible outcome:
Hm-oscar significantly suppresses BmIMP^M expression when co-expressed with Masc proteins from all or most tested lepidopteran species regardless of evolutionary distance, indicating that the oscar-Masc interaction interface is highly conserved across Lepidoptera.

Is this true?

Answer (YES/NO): YES